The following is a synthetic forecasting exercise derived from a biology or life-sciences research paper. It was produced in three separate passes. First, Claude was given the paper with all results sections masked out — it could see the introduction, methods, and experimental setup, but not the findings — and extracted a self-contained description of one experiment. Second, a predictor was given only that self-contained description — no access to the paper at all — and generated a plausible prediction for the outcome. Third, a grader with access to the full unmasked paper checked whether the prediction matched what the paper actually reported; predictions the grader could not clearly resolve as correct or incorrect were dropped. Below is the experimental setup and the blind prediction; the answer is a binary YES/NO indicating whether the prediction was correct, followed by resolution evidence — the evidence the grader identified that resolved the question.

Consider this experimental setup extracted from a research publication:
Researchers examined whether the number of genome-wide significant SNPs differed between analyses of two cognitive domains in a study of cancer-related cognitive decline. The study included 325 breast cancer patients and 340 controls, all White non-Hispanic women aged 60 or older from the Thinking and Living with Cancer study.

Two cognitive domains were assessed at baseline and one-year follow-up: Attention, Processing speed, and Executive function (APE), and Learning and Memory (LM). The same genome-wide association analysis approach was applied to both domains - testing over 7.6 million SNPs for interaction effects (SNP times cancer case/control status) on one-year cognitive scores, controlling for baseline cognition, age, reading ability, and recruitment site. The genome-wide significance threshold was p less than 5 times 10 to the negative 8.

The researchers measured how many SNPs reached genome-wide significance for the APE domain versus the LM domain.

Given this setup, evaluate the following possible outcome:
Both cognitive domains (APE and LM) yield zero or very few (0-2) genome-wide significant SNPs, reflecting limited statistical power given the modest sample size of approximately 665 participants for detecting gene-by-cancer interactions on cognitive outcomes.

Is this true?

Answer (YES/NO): YES